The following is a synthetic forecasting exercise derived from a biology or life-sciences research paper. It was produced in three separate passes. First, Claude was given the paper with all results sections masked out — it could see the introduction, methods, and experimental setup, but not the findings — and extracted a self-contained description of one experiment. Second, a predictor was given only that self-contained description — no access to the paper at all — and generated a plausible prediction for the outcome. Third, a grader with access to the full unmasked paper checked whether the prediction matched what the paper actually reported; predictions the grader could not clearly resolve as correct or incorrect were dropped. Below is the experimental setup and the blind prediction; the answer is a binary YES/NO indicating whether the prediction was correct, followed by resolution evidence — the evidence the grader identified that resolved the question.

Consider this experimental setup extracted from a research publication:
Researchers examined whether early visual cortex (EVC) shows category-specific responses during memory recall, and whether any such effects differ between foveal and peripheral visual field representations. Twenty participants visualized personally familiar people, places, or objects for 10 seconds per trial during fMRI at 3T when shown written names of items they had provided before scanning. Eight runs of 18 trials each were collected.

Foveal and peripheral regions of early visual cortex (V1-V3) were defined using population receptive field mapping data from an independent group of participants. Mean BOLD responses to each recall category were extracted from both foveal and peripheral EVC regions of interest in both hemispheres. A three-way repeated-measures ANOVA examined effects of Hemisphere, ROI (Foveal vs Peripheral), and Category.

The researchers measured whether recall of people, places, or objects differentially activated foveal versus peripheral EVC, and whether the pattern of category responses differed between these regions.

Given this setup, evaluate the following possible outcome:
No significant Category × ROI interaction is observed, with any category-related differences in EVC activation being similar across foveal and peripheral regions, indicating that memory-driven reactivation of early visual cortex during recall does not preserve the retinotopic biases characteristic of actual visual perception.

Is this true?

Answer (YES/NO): NO